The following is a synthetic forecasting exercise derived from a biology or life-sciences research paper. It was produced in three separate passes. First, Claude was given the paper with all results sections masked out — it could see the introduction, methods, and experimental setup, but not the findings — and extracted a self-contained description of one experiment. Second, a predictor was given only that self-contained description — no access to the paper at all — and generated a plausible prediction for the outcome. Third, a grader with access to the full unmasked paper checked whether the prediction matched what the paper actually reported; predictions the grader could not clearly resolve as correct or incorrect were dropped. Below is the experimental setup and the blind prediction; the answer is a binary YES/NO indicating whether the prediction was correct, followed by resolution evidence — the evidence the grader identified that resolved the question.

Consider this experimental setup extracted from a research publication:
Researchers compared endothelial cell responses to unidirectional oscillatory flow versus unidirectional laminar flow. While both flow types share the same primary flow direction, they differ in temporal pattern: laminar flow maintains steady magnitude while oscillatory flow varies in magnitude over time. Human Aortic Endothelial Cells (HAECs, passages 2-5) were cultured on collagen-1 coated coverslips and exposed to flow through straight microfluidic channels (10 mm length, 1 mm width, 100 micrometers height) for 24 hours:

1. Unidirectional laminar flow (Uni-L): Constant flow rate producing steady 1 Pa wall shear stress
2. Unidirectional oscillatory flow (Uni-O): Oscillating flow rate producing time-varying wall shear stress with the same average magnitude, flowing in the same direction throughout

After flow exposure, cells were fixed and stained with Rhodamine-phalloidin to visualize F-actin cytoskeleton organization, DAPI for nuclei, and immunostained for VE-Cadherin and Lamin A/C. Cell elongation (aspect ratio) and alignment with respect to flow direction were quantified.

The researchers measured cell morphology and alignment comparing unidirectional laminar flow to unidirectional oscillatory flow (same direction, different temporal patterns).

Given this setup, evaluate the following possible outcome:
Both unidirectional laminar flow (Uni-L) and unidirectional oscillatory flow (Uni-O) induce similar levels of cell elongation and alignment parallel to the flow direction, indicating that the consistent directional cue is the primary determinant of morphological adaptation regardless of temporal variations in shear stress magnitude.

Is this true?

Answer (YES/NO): NO